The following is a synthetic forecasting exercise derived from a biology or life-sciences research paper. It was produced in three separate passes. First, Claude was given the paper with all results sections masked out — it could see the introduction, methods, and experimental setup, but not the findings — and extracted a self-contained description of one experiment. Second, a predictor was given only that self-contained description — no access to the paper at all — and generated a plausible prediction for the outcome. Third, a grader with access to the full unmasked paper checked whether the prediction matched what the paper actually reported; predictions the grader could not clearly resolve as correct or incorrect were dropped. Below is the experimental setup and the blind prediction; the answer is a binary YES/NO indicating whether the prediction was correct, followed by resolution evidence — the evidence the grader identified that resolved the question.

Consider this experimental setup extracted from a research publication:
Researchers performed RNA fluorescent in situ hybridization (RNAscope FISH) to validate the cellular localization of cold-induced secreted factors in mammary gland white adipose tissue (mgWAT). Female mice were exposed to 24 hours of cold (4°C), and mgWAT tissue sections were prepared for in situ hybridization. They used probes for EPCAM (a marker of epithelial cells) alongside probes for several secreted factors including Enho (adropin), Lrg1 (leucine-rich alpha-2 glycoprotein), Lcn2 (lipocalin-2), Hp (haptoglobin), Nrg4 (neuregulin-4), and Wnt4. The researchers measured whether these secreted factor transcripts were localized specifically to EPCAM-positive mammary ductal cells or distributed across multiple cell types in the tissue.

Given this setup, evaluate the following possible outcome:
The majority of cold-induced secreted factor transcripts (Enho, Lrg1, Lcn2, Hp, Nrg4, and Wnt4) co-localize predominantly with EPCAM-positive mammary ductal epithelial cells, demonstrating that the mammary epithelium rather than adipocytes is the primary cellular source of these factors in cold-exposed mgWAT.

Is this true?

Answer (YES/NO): YES